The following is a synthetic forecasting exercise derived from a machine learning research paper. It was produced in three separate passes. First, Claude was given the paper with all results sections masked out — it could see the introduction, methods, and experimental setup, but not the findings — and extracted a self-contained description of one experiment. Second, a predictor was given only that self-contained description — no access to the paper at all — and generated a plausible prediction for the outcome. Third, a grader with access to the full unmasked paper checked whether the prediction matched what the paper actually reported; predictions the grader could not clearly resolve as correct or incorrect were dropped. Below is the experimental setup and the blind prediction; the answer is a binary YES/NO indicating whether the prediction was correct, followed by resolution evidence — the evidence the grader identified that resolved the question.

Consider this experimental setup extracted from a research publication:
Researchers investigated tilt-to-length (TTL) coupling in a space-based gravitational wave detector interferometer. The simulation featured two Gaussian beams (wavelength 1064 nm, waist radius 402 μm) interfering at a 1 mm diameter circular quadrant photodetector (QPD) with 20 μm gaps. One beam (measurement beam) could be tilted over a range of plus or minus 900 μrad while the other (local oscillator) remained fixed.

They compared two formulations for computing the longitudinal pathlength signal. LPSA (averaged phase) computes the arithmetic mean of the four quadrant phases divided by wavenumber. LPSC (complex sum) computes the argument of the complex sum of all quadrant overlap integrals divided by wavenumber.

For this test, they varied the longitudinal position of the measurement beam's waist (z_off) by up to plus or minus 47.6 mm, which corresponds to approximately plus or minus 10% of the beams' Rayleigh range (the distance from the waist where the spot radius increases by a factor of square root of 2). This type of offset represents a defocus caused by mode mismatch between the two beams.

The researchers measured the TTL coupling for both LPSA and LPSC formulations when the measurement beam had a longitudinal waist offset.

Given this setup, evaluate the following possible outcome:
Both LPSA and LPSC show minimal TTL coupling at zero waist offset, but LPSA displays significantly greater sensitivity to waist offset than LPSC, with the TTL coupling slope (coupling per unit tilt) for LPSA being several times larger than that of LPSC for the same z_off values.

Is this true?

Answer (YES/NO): NO